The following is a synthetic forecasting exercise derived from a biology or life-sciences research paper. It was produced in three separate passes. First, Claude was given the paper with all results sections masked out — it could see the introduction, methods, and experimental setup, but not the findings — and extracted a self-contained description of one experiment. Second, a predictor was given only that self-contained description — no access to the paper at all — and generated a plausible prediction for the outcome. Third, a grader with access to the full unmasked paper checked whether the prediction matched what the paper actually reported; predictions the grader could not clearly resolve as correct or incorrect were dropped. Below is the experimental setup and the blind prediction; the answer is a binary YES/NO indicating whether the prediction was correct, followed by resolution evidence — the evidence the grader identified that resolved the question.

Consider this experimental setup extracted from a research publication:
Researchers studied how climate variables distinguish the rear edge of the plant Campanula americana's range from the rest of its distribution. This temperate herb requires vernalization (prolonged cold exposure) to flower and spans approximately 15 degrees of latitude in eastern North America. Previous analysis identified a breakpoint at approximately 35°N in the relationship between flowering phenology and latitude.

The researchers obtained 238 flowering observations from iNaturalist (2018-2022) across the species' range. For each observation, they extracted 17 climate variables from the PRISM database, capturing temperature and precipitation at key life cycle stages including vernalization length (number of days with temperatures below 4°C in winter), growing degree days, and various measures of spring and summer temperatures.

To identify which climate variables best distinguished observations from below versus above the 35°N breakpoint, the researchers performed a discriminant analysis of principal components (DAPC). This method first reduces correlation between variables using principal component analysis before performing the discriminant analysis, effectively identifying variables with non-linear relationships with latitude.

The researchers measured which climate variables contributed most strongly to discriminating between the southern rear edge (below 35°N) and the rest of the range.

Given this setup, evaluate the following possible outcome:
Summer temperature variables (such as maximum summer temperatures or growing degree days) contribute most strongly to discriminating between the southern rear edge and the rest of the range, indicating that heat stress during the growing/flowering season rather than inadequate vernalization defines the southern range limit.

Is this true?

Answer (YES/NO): NO